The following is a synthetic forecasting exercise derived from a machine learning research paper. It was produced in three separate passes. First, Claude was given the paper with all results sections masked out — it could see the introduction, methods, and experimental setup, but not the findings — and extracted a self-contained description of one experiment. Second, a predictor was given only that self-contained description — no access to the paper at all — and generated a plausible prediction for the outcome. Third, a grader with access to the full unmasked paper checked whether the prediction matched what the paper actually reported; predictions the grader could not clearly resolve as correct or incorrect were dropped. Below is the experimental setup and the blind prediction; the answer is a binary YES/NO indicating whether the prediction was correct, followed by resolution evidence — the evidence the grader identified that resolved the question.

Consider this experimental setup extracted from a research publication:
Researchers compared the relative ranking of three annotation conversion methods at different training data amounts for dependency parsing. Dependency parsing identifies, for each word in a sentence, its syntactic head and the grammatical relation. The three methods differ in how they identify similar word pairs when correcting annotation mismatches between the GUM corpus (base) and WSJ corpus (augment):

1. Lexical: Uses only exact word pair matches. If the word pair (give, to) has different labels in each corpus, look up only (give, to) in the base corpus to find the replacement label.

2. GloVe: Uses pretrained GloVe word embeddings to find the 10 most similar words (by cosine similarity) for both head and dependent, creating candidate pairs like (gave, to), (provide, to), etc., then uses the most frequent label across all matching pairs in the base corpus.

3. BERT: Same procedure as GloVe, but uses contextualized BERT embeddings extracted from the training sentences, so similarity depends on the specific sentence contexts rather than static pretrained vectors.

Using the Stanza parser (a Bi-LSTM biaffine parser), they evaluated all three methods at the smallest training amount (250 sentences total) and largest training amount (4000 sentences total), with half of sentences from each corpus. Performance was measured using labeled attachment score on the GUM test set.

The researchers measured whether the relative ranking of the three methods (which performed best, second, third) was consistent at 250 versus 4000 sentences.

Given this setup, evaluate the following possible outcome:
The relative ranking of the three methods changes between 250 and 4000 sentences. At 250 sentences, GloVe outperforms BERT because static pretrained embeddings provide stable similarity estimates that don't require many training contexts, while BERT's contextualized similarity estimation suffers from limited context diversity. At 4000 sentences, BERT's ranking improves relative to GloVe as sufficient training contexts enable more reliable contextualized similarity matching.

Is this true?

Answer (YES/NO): NO